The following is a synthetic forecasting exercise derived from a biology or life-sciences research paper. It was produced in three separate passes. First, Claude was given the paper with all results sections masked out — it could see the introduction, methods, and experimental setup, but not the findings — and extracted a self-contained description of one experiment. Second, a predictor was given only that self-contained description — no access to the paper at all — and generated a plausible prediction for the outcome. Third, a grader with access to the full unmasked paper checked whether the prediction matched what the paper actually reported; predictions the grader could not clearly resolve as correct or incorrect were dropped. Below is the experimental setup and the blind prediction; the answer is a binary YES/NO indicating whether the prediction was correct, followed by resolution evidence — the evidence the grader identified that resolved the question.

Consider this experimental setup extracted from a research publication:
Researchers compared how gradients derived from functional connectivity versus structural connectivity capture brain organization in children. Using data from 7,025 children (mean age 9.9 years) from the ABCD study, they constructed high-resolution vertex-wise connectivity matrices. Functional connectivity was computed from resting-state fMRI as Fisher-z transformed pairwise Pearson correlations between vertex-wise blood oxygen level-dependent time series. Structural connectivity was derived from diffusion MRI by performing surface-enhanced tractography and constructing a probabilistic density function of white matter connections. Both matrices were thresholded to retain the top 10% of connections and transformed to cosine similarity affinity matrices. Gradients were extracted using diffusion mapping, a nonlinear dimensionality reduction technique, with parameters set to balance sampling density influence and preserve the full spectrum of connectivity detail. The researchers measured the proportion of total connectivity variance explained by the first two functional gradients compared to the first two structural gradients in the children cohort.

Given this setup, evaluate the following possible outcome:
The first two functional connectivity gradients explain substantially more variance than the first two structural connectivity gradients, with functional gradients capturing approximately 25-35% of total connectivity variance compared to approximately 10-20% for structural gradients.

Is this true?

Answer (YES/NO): NO